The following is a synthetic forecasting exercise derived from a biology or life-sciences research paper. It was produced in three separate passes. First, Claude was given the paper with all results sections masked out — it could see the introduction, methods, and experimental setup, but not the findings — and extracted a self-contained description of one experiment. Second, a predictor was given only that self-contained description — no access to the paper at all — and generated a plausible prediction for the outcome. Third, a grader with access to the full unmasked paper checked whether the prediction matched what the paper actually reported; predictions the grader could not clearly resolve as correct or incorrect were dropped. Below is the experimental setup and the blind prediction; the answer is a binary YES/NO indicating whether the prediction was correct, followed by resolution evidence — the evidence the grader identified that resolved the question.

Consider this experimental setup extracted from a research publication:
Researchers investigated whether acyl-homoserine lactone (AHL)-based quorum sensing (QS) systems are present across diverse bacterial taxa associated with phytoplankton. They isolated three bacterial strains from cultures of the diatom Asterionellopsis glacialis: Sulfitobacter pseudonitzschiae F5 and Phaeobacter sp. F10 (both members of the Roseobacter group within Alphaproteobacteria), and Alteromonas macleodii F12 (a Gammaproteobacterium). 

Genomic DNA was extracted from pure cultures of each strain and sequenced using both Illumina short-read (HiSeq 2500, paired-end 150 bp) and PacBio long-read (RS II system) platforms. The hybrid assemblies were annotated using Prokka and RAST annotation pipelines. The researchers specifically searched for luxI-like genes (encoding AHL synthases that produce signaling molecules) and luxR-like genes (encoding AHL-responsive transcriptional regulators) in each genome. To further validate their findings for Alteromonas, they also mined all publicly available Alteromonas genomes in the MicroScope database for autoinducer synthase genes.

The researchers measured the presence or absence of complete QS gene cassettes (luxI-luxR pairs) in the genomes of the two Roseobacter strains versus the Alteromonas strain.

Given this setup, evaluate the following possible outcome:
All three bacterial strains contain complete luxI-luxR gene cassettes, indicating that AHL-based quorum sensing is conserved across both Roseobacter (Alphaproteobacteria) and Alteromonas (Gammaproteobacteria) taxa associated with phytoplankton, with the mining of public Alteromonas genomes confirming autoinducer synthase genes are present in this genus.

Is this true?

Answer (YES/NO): NO